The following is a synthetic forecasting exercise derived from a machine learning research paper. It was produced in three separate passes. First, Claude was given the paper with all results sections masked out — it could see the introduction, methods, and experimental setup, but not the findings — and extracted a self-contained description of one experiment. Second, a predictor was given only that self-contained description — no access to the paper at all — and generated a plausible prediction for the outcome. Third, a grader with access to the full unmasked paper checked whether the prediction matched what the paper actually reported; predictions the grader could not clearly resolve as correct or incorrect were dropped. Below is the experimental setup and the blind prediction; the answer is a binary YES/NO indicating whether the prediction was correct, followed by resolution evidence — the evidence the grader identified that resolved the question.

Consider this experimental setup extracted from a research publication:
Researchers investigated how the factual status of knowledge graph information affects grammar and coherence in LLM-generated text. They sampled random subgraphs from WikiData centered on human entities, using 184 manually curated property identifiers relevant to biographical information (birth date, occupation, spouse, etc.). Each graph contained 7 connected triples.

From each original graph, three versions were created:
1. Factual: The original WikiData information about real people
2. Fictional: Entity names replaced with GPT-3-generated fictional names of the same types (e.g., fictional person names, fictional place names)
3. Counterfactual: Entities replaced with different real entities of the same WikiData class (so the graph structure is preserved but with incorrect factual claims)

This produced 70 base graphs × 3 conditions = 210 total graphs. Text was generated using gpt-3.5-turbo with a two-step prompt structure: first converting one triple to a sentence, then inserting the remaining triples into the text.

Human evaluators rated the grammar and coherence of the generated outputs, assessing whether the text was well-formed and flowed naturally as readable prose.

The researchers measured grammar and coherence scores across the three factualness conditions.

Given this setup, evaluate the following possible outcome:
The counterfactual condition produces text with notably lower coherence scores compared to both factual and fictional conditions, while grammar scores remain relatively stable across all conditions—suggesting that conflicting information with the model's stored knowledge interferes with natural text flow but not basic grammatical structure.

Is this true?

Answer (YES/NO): NO